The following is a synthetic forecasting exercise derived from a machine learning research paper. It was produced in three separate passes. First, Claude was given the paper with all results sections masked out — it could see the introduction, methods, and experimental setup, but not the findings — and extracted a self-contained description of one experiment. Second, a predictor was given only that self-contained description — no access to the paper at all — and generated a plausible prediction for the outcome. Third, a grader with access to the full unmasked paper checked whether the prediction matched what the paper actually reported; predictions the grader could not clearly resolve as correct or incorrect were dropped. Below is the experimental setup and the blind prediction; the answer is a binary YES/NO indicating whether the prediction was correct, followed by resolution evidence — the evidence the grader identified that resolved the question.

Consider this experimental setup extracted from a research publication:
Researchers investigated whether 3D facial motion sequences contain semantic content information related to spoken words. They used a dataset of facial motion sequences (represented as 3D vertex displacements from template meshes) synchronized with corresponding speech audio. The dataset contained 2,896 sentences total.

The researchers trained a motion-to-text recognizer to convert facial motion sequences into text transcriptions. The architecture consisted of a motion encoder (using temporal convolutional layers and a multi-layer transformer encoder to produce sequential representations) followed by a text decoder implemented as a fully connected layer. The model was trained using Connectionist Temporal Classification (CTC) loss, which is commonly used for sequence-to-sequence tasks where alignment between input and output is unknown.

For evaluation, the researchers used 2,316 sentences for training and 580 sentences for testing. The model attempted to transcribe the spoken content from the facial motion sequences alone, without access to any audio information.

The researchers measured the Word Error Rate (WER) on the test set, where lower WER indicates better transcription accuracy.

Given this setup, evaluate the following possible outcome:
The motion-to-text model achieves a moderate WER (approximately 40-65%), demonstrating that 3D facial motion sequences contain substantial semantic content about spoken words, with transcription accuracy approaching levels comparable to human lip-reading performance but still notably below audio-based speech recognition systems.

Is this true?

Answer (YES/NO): NO